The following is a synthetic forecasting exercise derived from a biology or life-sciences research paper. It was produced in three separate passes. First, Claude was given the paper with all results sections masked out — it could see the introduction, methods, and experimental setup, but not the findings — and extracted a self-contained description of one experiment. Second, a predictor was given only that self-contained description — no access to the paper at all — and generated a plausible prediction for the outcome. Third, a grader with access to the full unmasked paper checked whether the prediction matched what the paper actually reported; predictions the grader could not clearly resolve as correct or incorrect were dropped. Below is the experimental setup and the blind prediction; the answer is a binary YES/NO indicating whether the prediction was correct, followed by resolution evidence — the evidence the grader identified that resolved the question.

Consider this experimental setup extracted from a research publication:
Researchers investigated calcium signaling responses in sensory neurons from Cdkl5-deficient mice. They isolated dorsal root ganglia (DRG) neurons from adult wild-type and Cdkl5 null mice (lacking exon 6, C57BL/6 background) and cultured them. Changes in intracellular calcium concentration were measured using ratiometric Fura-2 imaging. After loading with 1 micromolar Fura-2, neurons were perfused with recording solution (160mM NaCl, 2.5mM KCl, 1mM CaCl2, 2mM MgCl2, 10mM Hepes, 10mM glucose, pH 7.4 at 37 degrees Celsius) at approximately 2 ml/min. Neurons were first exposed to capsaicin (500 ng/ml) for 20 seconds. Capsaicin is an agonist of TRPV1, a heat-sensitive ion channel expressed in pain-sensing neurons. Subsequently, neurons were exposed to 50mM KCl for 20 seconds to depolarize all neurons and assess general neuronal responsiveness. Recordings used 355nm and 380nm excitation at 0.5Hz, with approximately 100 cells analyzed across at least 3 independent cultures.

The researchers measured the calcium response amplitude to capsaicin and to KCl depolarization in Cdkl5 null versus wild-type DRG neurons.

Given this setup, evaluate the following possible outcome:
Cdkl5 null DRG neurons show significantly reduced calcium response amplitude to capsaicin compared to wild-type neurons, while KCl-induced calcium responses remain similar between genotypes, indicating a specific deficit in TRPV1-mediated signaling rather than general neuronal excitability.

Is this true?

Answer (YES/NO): YES